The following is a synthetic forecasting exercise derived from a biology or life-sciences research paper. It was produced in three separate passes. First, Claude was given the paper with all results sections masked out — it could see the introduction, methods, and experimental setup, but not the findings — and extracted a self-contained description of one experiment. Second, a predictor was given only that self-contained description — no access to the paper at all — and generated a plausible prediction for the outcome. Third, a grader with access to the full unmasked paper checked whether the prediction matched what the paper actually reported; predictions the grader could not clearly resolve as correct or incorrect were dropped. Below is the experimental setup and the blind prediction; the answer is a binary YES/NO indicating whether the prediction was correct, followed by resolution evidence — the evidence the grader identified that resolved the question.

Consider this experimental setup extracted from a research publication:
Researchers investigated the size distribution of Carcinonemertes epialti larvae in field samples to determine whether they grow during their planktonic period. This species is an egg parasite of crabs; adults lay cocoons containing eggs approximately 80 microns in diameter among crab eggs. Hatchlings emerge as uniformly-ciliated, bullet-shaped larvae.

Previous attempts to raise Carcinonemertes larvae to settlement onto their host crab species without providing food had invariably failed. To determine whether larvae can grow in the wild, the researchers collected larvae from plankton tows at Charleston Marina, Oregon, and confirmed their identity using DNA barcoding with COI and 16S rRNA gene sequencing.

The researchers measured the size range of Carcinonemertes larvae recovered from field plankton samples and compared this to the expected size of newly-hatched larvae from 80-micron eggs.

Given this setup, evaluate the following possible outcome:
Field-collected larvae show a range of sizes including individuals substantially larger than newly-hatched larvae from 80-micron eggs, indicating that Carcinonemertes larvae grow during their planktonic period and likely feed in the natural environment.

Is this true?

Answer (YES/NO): YES